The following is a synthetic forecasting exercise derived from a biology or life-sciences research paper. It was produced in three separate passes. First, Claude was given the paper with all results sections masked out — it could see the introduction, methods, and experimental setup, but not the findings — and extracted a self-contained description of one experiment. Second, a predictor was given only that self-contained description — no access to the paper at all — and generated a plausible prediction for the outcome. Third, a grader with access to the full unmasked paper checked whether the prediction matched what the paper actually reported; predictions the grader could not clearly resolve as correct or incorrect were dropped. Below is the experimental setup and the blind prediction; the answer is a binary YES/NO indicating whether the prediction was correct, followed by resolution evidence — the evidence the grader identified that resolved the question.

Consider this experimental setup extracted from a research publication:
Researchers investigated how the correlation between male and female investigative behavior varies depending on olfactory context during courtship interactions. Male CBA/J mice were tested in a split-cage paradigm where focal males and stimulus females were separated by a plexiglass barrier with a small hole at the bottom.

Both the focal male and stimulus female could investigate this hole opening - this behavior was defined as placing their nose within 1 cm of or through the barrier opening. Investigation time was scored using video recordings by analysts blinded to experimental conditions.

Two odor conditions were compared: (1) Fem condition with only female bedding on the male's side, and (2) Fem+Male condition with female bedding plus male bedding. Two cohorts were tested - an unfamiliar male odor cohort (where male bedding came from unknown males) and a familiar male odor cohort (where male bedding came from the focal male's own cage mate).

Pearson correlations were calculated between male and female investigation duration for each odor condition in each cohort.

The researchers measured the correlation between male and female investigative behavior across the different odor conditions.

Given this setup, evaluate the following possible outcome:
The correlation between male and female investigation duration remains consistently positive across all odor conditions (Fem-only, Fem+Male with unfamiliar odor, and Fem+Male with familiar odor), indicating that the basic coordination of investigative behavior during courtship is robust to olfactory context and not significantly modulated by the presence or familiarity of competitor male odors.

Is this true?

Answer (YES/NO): NO